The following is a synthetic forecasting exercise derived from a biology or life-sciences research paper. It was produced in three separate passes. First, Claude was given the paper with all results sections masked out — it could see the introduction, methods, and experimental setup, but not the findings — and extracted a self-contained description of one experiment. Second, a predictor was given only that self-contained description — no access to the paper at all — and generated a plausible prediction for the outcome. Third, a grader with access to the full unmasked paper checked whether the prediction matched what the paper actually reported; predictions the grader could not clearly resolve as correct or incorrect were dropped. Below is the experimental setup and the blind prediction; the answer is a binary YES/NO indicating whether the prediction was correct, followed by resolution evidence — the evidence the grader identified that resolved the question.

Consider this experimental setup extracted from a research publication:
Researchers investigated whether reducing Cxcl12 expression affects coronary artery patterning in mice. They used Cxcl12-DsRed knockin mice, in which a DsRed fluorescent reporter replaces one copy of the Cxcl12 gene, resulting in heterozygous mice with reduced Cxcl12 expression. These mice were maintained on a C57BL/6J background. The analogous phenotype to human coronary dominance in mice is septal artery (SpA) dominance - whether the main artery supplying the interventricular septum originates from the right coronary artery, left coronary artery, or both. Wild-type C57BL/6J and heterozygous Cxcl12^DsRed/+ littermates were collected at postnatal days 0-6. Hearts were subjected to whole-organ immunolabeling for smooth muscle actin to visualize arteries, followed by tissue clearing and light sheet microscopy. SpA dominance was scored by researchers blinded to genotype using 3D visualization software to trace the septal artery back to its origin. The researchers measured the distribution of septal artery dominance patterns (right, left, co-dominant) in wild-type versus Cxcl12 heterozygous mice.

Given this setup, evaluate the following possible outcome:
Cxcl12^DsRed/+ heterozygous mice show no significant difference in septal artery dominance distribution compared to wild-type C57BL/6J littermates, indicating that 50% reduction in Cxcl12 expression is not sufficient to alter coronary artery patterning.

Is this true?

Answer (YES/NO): NO